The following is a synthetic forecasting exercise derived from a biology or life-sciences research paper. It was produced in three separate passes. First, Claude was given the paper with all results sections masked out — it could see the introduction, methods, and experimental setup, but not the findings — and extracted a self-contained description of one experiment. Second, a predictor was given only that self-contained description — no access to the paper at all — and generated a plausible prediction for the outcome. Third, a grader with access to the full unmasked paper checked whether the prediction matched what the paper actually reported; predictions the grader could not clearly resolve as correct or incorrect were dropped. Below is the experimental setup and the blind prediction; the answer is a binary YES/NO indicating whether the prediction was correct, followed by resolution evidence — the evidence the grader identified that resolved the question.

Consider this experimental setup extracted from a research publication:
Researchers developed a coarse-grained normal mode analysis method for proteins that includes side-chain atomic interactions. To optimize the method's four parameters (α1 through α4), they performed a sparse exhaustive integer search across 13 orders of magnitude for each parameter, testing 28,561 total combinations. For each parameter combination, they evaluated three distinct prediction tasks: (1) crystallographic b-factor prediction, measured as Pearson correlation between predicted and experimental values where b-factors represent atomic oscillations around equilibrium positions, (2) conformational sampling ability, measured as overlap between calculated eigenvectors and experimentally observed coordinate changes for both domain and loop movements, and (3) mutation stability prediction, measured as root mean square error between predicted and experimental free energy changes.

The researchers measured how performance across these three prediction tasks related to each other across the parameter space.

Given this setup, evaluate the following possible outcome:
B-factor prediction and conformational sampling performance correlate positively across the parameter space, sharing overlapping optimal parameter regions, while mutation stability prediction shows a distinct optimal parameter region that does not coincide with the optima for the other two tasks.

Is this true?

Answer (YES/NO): NO